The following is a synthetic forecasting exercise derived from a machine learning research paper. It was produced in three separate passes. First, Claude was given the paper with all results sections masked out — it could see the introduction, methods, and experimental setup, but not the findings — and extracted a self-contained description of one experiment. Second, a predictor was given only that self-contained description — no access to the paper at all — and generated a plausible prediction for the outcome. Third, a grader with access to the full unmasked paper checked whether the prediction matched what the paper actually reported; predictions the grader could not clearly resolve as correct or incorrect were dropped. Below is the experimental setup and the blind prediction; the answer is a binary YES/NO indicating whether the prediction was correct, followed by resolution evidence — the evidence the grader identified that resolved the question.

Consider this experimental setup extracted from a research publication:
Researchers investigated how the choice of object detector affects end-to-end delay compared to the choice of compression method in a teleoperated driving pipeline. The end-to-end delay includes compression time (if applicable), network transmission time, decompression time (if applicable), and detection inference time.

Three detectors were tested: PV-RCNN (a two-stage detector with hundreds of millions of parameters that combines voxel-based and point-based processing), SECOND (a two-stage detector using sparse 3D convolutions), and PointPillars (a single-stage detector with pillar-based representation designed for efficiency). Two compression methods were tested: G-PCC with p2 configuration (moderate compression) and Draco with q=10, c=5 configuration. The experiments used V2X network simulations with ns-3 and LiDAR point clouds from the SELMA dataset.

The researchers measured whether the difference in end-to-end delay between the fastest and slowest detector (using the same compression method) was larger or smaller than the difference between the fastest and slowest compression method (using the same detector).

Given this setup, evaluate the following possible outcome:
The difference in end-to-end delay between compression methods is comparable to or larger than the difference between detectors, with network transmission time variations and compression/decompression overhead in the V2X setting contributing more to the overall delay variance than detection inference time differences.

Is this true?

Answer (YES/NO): YES